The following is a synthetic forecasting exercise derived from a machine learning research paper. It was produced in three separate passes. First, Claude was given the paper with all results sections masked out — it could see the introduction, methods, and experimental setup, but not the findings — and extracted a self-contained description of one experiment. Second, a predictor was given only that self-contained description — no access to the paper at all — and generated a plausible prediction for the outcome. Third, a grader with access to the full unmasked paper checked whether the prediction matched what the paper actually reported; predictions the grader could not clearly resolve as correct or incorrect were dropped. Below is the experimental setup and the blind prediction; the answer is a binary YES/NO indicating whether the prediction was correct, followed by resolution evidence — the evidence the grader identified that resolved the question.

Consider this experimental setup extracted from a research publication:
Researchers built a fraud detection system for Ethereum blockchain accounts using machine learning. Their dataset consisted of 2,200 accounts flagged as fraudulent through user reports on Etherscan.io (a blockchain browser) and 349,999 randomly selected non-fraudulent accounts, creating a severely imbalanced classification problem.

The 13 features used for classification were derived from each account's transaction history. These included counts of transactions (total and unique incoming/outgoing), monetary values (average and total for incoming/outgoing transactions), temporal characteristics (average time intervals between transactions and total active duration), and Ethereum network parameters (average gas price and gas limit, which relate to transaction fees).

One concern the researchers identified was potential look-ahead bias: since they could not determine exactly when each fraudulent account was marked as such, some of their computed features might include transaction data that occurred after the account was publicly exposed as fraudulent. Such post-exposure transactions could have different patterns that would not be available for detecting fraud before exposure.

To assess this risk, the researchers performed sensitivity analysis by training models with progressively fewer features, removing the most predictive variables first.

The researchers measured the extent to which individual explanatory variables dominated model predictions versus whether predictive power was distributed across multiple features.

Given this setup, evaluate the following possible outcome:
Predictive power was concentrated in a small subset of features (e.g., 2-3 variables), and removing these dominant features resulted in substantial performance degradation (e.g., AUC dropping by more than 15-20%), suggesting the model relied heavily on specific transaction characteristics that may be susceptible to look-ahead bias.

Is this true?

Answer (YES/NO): NO